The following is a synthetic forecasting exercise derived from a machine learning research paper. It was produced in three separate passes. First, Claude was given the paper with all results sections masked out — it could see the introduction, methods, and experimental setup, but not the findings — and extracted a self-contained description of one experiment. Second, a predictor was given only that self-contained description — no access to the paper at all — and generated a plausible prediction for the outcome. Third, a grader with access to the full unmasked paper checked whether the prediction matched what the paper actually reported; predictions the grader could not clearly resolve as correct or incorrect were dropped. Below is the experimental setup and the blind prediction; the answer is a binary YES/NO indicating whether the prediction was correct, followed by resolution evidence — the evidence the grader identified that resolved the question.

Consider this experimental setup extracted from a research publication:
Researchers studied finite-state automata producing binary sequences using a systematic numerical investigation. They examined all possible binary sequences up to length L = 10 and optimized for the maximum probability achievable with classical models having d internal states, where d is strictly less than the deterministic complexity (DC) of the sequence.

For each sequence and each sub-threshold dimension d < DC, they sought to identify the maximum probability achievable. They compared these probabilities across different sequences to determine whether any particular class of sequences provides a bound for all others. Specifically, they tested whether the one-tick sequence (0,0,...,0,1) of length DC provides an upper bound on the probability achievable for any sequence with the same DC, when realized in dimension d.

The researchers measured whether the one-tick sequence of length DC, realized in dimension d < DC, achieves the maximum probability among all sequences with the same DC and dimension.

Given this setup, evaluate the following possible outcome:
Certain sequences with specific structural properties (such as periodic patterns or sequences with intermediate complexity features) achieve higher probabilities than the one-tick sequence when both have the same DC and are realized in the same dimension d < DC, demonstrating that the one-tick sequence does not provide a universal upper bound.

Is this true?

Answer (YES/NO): NO